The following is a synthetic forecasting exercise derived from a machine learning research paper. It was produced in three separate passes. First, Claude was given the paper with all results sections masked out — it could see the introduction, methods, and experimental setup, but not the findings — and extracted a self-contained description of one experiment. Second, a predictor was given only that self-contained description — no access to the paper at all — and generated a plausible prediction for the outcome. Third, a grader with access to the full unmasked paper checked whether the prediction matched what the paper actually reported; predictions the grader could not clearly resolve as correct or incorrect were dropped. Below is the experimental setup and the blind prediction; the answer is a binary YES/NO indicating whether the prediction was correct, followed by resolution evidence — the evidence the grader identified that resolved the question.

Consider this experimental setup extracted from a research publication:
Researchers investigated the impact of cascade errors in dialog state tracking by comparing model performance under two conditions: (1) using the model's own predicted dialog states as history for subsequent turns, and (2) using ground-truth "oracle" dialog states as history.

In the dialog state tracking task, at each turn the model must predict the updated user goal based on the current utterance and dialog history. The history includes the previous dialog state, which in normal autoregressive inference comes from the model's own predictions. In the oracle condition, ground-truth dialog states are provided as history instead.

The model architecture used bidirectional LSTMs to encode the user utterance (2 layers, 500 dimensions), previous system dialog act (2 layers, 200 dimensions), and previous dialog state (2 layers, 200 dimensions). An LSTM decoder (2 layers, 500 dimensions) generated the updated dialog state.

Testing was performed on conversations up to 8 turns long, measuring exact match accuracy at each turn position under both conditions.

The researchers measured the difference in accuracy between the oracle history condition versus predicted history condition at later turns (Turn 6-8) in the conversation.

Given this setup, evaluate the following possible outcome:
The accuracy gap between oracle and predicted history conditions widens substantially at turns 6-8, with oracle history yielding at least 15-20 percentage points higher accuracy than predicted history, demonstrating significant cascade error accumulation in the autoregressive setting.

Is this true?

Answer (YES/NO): NO